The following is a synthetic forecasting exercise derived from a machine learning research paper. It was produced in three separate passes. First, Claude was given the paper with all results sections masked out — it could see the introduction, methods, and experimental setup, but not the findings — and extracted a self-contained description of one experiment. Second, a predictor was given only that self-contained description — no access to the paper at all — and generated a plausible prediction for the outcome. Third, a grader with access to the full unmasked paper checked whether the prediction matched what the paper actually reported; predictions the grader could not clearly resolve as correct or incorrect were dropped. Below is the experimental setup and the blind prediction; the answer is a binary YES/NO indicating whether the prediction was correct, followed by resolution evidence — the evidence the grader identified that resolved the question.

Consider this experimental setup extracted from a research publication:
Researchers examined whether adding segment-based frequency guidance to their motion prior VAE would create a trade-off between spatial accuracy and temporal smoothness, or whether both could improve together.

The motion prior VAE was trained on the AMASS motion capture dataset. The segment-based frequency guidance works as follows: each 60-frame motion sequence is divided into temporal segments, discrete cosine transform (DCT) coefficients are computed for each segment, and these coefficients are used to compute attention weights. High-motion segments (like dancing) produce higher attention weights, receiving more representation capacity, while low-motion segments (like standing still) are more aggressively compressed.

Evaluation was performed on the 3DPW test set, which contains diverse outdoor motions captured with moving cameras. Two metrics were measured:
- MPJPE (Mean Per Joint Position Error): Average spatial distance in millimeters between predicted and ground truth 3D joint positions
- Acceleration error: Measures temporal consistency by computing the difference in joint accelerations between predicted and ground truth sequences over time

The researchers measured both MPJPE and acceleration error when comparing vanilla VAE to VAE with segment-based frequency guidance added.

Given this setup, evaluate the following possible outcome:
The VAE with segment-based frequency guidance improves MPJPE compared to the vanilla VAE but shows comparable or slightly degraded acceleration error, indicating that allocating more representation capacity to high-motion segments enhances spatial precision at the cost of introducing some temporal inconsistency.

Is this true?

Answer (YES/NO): NO